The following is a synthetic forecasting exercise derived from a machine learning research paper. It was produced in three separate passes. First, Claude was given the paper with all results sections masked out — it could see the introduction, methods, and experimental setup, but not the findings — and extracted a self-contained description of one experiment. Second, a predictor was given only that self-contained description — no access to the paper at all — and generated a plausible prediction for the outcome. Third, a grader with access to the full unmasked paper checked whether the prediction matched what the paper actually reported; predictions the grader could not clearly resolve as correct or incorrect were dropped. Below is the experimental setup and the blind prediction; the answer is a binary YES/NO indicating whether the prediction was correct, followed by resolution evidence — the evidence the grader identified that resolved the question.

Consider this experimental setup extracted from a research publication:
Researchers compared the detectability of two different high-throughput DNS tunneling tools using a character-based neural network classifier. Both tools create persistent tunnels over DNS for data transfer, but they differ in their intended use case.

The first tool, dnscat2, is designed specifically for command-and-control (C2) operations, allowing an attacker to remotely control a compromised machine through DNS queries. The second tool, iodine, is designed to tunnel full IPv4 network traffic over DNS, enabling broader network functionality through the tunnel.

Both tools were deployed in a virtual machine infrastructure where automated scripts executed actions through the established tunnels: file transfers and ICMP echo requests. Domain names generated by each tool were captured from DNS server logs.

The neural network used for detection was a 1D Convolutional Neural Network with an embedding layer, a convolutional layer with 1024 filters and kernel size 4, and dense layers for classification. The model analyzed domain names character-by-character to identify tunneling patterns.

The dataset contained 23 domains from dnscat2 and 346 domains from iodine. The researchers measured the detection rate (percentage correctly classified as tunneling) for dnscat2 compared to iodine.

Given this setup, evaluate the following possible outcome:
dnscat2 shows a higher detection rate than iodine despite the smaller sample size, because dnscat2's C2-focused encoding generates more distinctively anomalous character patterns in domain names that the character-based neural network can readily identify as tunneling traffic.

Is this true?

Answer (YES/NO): YES